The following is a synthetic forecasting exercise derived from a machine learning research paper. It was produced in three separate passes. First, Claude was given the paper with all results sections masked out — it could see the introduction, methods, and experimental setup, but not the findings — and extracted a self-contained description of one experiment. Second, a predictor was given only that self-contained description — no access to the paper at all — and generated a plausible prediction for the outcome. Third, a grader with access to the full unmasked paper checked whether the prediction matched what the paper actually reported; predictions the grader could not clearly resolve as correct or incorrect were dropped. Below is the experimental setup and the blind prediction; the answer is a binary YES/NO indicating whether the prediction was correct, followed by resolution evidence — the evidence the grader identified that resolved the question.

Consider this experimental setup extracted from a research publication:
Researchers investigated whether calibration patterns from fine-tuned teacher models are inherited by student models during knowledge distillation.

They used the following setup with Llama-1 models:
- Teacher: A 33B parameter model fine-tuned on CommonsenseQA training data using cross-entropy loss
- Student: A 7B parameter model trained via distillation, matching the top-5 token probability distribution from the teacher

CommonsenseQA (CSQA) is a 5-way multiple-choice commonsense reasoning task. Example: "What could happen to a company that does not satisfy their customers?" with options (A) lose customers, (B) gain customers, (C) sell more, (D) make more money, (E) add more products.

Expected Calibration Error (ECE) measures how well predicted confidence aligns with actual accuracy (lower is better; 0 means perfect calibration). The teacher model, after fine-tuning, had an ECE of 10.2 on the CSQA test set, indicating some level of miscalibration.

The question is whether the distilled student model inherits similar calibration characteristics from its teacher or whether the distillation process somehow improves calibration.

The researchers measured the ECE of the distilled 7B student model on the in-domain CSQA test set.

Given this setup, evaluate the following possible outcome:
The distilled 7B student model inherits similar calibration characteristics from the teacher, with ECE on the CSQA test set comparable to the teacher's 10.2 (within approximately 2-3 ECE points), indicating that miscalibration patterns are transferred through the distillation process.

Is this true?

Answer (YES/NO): YES